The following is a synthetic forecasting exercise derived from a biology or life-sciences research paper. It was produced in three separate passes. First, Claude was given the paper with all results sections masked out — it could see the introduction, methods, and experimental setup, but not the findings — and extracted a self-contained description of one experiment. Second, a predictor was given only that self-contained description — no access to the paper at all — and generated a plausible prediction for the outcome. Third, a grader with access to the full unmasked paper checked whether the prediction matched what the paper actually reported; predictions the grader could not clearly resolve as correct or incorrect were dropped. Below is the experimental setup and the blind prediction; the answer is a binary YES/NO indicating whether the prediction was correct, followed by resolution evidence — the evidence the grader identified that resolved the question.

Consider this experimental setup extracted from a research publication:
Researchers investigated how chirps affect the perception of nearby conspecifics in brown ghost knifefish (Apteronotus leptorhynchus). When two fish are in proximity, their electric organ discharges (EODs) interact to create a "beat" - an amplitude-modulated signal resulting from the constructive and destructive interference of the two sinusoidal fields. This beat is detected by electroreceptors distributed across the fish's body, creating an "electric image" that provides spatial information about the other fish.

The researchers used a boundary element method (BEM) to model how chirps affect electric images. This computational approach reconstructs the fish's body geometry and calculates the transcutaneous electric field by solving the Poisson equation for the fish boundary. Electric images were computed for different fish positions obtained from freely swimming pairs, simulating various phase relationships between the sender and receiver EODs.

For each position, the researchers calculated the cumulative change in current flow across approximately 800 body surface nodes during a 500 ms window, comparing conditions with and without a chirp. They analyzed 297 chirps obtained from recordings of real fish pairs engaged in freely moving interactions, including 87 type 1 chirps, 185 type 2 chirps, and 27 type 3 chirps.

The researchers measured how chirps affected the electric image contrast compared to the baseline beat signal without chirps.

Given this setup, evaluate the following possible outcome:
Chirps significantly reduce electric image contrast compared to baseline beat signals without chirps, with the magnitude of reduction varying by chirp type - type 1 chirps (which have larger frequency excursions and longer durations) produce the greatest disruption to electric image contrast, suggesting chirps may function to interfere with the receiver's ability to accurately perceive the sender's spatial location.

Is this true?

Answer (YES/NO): NO